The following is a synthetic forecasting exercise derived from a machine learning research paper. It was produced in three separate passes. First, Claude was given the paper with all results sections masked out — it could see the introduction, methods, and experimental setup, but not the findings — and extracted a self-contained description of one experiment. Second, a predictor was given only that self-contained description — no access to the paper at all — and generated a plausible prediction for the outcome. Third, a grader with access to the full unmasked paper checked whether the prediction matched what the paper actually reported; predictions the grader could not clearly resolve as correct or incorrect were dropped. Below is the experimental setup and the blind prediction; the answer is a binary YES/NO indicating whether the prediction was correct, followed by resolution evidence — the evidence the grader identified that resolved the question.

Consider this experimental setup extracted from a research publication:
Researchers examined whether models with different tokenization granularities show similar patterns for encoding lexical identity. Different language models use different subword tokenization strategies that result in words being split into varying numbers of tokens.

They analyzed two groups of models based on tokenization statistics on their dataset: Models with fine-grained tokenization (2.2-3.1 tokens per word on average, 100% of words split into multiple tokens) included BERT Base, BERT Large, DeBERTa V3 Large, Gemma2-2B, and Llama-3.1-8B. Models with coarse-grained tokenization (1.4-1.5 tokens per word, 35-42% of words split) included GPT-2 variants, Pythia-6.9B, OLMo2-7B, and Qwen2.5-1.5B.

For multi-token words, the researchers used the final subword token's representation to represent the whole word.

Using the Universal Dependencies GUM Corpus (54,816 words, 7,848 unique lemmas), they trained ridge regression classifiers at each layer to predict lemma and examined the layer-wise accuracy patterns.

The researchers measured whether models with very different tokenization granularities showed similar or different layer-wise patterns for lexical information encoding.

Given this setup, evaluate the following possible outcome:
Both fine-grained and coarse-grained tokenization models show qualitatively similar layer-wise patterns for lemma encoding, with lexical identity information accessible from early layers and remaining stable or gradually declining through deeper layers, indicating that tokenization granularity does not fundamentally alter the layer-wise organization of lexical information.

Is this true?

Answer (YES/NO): YES